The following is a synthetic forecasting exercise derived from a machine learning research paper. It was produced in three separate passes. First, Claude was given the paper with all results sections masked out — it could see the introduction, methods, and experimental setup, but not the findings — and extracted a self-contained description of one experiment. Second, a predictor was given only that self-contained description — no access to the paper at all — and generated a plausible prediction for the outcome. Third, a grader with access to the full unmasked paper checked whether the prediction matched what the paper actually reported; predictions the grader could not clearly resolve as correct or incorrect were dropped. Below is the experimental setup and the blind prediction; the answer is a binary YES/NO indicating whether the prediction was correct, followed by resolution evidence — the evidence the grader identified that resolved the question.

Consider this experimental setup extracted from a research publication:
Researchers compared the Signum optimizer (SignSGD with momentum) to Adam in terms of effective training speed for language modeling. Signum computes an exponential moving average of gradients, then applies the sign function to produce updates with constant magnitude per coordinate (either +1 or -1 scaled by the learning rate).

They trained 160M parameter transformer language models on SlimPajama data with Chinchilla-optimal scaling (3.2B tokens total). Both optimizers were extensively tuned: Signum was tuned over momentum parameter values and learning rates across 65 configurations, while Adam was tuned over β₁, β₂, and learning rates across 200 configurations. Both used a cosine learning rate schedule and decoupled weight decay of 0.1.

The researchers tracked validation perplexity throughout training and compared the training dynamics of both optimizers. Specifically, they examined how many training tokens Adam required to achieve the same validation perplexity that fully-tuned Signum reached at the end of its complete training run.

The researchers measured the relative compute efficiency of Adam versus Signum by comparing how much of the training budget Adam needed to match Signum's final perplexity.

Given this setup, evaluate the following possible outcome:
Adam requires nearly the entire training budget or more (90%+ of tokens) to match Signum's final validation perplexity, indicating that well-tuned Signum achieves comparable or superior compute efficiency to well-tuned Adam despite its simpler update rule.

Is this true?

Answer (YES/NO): NO